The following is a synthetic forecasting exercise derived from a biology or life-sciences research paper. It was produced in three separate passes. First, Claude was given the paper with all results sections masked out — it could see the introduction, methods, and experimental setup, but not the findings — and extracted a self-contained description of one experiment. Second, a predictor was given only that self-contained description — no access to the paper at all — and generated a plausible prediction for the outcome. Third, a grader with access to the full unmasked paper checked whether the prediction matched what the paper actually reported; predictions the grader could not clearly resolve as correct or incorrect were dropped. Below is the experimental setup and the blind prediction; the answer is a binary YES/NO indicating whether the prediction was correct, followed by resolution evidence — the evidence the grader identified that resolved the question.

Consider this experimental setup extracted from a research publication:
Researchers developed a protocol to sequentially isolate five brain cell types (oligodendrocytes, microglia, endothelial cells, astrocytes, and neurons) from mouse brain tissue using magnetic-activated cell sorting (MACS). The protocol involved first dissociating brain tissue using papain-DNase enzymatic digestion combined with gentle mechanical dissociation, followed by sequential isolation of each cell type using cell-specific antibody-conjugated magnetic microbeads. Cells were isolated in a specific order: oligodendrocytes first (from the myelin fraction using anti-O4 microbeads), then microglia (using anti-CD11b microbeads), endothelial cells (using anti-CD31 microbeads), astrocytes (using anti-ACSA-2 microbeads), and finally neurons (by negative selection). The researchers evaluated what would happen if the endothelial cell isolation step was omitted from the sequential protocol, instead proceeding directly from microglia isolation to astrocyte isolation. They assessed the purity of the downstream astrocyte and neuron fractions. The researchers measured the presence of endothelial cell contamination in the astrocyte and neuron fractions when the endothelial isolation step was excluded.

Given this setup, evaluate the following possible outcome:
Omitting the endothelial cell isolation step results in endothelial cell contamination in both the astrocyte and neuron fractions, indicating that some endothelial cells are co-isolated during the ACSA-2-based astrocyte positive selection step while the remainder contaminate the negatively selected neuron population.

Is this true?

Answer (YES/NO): YES